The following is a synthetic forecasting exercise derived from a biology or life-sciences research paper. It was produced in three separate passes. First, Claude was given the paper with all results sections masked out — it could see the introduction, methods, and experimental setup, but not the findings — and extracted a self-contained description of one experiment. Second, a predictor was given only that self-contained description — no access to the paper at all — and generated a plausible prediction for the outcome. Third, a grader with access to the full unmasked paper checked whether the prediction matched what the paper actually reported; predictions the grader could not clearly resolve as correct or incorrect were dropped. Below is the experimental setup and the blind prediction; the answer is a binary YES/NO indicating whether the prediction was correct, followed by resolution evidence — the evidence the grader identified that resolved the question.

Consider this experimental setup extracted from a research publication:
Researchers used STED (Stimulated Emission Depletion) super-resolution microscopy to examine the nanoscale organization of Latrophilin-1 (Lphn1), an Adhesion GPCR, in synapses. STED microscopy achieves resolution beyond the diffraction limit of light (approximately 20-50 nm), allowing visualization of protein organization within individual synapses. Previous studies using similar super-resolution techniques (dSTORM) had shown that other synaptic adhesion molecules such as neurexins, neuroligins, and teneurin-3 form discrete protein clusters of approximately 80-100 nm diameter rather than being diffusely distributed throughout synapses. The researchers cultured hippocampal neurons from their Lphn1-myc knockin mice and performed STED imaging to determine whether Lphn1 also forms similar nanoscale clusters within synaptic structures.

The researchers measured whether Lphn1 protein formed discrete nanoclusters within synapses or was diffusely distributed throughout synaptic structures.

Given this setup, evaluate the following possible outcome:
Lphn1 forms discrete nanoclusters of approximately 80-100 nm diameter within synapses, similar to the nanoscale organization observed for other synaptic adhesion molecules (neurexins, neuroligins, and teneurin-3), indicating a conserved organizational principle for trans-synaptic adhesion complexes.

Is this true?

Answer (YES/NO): YES